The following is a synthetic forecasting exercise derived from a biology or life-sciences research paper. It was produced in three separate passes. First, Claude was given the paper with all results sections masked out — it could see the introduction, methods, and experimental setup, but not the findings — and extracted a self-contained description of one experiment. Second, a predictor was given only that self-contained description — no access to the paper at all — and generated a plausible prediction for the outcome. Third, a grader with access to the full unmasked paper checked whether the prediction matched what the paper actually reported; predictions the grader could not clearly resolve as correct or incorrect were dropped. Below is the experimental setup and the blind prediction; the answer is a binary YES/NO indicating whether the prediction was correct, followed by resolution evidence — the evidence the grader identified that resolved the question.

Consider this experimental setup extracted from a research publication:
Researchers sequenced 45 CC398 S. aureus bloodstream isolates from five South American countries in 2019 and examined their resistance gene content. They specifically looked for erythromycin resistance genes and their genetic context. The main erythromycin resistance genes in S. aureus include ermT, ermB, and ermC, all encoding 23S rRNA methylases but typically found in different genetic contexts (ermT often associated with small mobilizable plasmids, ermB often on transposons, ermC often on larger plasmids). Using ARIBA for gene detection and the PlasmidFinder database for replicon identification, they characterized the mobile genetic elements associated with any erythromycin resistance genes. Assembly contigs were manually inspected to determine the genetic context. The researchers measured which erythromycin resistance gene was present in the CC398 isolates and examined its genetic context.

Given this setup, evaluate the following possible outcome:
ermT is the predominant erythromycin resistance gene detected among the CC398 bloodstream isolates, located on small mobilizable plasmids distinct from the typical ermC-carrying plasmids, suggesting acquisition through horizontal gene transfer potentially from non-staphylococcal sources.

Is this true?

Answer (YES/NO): NO